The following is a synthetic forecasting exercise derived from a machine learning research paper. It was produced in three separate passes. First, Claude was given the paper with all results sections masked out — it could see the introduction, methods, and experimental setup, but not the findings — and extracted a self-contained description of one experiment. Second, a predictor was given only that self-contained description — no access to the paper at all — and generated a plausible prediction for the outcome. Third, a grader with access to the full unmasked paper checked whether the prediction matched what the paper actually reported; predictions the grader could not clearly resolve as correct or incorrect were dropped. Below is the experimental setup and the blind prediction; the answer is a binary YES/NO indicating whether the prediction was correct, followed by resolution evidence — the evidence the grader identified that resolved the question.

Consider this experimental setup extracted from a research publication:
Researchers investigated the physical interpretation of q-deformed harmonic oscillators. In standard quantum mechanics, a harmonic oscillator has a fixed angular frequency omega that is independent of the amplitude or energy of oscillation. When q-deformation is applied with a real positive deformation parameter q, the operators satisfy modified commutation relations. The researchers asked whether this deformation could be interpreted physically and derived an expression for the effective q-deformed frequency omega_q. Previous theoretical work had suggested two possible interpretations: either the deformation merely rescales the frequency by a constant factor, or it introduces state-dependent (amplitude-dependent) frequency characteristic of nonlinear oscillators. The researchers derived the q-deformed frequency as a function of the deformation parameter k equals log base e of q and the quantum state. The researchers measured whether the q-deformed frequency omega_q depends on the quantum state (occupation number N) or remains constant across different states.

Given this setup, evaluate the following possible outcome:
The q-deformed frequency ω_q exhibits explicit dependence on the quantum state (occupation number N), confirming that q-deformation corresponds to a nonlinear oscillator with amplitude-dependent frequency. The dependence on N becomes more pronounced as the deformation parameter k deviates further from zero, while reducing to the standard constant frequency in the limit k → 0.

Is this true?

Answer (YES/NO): YES